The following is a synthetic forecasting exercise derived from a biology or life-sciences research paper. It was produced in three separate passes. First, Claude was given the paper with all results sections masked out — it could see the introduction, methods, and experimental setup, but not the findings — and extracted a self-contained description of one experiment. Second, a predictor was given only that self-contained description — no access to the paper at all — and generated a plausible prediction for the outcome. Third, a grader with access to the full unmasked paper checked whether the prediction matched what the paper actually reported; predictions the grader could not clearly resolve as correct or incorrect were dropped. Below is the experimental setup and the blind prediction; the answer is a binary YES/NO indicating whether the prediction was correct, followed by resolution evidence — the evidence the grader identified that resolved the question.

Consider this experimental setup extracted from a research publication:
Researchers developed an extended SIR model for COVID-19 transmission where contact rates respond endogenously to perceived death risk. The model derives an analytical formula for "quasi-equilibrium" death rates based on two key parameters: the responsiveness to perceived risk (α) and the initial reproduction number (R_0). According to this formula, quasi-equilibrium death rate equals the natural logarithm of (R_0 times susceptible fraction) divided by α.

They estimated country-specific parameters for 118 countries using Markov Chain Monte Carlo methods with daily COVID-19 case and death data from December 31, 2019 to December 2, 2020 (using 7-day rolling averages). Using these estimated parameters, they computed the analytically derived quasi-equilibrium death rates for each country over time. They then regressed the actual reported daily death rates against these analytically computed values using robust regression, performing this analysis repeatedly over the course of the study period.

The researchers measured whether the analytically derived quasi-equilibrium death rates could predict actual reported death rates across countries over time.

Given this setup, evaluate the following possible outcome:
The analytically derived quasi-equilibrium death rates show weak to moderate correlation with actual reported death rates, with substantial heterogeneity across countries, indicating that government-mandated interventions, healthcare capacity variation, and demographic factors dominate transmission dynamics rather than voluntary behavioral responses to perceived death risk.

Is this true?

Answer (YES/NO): NO